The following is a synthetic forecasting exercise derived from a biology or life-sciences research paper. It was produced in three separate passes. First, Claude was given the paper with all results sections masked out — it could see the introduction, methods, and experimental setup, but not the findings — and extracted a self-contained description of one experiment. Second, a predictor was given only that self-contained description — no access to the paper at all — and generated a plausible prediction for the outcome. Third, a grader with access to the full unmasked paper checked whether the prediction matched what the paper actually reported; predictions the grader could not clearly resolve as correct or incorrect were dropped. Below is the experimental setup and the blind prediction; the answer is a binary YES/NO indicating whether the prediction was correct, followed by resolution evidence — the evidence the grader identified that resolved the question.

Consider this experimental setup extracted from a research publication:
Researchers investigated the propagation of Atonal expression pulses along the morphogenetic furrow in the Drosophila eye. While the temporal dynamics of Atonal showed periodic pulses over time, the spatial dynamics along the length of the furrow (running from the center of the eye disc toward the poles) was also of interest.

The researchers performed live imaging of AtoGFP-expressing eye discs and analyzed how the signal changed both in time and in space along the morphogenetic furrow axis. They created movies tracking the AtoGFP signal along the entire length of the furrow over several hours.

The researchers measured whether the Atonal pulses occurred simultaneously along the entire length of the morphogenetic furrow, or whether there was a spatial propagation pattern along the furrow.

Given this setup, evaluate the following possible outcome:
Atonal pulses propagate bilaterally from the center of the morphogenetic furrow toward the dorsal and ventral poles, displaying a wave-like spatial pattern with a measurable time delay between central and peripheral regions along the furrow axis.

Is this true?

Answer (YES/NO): YES